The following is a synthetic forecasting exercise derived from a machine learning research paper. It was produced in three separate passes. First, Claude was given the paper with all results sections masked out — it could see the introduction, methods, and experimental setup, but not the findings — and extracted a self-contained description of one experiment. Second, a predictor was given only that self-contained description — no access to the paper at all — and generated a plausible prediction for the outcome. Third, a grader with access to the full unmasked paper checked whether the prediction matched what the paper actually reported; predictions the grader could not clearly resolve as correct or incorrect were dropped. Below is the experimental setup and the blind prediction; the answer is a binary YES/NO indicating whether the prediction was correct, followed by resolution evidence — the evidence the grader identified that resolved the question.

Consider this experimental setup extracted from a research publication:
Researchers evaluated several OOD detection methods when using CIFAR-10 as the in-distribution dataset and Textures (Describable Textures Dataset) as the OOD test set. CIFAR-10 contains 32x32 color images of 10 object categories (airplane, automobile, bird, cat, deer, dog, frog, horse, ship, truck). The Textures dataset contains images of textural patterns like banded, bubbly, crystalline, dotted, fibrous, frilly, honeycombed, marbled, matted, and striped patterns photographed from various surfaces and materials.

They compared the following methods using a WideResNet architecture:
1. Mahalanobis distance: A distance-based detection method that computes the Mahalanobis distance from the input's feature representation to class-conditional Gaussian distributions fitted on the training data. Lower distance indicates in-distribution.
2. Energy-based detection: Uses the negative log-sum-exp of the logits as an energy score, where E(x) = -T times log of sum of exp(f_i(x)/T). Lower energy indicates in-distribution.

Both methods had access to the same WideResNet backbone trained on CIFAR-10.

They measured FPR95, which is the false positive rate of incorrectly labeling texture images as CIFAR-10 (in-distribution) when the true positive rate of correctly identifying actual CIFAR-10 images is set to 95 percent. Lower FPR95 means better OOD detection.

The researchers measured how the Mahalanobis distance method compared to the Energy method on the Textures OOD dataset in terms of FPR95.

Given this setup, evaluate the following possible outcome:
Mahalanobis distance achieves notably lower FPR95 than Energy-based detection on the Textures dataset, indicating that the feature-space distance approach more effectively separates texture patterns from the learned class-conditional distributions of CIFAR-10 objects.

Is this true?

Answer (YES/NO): NO